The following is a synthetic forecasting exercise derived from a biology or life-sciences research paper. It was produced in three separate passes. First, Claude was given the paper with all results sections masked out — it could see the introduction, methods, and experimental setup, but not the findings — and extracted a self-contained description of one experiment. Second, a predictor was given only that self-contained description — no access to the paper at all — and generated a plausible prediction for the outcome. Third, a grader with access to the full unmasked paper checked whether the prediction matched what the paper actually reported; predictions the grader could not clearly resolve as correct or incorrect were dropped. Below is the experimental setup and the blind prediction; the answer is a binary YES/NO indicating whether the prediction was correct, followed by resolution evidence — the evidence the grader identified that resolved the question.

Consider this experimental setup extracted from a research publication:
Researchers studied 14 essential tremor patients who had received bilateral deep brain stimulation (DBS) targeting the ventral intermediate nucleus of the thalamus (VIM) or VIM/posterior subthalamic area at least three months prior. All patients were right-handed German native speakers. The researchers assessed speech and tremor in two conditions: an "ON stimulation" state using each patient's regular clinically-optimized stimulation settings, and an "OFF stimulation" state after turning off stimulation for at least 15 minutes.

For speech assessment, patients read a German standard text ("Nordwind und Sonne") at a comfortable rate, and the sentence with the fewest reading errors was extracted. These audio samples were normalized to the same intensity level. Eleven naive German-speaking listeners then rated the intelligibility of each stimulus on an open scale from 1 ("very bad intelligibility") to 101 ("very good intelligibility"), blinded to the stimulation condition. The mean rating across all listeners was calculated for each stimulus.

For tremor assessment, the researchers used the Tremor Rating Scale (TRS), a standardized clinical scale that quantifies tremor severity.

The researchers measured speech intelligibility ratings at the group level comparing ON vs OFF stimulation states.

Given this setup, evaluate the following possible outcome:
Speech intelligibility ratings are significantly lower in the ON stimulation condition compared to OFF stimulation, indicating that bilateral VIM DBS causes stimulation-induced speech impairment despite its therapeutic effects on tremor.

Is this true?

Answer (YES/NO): NO